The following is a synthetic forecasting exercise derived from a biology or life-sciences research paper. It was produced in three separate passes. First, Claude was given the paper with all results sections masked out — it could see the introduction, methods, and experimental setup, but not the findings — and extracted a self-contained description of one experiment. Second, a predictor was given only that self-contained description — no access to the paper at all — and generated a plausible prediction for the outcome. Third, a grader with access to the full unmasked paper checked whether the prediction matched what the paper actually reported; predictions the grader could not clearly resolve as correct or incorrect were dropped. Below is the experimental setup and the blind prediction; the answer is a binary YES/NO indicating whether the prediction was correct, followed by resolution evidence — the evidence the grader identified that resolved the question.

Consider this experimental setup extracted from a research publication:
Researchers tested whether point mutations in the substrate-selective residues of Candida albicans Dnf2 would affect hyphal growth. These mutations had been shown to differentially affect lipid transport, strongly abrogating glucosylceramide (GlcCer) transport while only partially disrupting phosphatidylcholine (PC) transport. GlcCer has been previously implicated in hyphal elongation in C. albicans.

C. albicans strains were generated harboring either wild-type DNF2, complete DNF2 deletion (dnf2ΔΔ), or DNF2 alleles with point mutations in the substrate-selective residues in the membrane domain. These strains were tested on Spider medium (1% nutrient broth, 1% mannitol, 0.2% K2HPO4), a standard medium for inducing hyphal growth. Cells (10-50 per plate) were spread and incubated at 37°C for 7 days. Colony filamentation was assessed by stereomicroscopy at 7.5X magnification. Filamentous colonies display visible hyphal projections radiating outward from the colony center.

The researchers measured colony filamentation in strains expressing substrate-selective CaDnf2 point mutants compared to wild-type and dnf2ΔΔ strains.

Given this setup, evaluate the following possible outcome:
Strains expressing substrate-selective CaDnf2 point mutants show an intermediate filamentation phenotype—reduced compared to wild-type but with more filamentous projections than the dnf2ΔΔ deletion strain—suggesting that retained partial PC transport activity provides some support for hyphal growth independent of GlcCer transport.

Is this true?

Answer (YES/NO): NO